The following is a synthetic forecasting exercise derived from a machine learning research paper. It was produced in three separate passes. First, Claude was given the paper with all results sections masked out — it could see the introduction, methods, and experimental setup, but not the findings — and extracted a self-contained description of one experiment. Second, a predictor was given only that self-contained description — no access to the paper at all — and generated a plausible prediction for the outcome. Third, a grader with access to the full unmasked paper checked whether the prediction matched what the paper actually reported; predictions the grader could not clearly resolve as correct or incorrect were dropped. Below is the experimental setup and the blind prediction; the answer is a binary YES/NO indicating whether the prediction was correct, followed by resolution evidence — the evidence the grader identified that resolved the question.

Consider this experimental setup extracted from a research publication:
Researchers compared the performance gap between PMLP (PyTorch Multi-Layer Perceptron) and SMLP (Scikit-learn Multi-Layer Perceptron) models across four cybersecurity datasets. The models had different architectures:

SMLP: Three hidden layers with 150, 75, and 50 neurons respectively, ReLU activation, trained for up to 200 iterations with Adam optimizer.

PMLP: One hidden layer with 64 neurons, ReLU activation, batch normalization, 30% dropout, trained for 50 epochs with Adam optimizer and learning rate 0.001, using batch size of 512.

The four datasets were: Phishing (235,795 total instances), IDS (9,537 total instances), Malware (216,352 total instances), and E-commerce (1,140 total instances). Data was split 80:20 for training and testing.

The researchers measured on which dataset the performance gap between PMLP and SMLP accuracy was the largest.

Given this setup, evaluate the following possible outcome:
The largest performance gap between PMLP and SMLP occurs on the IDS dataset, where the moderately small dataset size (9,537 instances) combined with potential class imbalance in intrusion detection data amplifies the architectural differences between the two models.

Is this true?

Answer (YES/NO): YES